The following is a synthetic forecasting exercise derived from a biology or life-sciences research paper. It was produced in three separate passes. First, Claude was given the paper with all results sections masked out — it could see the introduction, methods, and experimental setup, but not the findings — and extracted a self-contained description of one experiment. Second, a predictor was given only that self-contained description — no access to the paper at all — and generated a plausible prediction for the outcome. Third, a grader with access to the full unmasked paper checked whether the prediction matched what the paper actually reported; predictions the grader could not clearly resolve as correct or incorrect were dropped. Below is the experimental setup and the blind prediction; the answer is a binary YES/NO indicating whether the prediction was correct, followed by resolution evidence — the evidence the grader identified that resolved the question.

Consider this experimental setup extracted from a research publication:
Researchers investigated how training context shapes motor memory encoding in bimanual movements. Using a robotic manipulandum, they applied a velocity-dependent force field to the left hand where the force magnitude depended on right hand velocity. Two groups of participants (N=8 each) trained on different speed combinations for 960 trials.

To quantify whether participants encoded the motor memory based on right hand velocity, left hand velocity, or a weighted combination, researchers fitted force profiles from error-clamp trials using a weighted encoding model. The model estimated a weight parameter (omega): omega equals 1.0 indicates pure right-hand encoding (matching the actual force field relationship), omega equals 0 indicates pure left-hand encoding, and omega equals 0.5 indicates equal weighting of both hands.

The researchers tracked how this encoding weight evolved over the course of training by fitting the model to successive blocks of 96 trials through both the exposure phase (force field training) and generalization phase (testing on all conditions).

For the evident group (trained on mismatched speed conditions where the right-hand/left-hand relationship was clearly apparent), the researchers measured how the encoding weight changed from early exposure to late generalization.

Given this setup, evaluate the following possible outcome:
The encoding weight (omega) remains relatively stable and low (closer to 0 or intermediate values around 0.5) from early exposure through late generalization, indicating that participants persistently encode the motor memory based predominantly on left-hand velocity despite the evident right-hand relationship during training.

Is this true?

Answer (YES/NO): NO